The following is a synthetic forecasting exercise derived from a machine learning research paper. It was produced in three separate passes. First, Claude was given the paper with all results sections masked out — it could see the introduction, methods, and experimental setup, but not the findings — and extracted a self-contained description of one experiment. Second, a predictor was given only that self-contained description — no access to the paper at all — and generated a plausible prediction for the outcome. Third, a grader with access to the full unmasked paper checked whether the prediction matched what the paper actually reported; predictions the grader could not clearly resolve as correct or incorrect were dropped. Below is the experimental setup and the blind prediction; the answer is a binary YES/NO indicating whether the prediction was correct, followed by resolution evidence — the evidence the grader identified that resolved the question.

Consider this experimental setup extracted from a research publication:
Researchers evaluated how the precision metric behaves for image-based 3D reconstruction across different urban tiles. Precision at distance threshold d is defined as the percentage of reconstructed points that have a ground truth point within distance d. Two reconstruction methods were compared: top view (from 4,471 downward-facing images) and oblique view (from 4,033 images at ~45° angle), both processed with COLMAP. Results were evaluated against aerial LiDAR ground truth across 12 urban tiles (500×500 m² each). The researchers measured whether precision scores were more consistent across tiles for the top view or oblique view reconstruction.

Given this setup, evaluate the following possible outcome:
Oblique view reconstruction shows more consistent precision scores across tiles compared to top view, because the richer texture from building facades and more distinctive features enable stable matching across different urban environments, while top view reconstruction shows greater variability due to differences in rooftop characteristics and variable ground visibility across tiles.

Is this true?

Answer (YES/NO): YES